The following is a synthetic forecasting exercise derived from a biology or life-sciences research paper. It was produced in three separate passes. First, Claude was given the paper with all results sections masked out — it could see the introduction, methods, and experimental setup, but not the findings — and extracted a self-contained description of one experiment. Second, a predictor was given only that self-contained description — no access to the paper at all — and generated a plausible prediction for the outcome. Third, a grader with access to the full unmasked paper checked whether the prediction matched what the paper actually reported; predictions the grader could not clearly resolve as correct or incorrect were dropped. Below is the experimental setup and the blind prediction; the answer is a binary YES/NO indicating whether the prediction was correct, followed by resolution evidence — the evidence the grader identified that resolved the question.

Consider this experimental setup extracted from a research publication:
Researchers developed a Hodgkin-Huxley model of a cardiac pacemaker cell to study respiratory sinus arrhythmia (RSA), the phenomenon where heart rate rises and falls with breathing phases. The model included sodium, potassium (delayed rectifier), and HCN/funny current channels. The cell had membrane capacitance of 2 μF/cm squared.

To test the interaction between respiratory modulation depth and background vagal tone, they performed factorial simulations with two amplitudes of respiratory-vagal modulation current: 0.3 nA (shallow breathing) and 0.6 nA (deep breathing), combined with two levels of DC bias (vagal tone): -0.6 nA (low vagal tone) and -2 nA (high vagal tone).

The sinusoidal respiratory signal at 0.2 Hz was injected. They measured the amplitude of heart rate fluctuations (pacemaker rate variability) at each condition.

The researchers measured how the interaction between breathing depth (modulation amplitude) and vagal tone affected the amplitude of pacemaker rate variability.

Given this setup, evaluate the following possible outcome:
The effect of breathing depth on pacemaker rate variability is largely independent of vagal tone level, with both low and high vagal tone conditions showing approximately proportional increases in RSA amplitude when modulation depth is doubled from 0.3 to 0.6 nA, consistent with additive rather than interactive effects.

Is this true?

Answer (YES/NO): NO